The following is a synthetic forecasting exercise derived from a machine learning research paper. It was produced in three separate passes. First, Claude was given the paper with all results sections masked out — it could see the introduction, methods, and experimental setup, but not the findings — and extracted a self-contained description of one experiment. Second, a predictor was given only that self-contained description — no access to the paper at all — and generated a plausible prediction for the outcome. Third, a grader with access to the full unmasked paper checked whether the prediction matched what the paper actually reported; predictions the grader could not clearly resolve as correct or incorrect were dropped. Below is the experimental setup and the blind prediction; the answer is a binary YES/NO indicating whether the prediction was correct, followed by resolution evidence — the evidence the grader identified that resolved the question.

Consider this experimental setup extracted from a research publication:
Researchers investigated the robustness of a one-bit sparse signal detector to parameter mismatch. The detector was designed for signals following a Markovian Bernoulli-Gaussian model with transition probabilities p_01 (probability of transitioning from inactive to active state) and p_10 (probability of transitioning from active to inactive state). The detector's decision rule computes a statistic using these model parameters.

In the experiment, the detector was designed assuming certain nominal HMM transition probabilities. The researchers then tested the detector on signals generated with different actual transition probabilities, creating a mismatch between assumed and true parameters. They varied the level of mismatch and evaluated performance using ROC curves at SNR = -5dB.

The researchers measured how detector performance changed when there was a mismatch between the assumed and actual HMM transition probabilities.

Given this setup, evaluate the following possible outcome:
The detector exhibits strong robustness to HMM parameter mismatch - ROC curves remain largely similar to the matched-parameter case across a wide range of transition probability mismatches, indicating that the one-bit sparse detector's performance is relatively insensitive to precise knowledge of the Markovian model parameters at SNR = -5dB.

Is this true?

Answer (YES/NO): YES